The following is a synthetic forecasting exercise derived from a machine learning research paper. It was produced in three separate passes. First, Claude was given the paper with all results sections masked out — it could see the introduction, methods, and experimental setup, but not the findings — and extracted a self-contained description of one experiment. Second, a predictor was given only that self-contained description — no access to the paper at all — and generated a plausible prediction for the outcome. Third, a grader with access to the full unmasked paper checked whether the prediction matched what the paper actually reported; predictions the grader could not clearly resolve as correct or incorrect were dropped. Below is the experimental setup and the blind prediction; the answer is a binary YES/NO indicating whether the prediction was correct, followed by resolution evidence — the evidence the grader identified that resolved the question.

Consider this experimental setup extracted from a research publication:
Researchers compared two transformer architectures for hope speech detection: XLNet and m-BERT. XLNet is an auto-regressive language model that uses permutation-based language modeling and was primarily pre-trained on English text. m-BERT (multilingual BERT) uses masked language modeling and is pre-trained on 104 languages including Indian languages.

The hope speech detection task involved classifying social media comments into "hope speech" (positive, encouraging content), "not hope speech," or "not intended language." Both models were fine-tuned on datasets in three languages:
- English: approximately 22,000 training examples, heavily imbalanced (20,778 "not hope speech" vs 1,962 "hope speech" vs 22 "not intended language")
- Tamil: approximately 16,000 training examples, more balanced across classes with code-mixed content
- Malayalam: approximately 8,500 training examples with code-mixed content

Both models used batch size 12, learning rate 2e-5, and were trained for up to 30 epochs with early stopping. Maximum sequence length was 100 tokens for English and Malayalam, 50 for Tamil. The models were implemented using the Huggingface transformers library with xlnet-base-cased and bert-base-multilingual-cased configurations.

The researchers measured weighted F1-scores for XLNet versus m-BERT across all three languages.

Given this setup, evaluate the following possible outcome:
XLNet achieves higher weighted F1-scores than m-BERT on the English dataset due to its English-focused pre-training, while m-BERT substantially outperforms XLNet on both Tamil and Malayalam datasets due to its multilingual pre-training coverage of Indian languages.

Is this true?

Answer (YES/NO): NO